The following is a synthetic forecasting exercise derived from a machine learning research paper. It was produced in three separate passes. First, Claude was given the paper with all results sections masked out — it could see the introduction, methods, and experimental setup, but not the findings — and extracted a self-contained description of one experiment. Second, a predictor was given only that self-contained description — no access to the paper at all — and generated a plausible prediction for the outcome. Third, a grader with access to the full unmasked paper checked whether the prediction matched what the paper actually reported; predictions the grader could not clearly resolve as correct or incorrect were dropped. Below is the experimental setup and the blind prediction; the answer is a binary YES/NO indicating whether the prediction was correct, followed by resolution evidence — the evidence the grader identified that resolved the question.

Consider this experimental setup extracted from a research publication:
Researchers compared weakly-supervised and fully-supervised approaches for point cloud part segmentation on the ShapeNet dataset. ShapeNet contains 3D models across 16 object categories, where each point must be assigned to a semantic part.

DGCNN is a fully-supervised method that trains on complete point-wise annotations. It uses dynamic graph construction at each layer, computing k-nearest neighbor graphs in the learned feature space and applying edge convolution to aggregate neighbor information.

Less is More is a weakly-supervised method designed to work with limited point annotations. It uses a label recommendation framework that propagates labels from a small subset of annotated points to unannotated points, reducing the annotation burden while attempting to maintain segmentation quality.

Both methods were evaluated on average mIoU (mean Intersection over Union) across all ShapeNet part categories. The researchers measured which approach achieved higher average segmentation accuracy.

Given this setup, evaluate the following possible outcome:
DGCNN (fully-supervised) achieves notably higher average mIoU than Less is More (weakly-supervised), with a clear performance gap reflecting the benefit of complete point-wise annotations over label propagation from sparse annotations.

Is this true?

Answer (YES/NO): NO